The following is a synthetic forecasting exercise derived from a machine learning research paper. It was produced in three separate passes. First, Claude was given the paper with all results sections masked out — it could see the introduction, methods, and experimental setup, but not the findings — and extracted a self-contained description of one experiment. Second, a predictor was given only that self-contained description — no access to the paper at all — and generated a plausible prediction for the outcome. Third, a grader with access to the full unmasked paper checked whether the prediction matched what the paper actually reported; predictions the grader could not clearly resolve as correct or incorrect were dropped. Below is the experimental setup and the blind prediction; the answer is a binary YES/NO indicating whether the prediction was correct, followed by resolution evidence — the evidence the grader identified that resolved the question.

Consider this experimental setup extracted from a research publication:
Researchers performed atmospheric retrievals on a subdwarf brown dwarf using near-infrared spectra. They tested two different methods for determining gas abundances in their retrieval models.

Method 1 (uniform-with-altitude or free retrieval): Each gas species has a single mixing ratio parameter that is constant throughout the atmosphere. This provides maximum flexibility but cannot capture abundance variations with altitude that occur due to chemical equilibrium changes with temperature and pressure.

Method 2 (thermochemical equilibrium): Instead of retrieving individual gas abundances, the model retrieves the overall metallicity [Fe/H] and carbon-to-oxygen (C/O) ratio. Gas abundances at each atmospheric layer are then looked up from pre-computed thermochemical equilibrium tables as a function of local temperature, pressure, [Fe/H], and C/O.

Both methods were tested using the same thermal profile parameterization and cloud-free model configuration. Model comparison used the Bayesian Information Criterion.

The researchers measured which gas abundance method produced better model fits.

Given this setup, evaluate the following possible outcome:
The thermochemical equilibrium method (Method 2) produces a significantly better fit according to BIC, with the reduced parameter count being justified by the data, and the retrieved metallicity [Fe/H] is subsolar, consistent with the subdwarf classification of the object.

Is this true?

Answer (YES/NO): NO